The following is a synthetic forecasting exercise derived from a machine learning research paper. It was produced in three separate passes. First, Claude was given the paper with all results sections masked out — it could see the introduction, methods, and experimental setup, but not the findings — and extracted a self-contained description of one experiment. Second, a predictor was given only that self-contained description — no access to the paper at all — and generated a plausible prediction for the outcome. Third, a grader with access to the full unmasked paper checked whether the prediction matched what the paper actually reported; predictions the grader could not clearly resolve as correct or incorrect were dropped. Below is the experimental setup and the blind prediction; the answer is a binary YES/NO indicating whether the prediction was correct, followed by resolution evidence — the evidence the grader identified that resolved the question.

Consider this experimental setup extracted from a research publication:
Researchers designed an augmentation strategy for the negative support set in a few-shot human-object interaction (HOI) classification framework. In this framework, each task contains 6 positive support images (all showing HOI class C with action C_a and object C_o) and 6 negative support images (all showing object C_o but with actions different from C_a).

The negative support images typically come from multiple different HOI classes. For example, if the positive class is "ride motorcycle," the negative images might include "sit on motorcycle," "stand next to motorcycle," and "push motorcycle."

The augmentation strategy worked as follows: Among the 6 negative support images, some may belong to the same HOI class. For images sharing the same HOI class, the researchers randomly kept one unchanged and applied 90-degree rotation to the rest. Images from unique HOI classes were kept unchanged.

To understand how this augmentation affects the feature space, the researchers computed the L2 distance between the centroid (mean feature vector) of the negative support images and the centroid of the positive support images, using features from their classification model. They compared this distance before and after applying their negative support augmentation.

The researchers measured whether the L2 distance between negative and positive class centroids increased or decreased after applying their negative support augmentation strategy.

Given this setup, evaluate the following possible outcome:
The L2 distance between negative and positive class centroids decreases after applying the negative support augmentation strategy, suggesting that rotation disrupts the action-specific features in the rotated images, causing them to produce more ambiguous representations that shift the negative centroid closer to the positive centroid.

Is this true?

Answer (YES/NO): YES